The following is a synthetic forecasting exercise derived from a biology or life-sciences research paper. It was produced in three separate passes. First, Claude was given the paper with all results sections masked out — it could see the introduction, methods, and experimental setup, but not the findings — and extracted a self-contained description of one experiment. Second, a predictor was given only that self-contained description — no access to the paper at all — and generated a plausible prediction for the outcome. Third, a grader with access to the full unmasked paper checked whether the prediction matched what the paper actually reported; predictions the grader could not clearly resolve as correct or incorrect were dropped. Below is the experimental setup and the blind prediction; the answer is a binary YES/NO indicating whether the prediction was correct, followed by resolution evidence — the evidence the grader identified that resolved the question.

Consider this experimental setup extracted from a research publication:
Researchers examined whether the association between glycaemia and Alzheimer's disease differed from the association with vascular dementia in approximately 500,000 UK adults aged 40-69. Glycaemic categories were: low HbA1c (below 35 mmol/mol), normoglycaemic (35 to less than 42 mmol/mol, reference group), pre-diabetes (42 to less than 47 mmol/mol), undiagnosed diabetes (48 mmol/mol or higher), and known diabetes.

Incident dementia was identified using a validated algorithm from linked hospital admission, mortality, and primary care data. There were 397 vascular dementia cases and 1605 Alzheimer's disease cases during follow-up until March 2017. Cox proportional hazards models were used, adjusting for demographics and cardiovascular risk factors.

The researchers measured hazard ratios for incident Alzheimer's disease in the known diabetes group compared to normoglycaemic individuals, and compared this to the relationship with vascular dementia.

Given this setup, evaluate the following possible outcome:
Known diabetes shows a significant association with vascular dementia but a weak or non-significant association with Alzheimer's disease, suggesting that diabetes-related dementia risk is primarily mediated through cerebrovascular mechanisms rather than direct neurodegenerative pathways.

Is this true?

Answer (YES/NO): YES